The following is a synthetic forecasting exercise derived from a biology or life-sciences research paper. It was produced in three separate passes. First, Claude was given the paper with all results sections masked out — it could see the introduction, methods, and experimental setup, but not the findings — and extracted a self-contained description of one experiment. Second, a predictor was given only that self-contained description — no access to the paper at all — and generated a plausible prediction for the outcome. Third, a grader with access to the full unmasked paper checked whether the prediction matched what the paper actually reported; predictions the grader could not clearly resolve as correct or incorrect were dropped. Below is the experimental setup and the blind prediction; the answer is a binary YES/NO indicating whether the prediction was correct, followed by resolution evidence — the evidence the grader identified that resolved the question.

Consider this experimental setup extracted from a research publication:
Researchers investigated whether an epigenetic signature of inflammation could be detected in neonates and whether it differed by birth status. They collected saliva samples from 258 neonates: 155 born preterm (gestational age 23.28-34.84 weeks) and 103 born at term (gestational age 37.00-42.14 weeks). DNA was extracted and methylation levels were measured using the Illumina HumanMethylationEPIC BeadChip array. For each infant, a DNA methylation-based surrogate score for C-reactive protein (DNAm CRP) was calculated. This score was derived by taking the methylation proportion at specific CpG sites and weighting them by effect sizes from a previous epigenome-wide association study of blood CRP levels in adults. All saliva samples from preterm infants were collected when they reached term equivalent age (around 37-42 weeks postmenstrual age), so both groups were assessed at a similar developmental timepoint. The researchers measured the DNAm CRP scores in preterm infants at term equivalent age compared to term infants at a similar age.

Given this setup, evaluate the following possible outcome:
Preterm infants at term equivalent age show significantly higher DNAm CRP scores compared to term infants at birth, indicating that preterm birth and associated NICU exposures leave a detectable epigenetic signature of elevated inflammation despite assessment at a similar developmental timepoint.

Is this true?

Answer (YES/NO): YES